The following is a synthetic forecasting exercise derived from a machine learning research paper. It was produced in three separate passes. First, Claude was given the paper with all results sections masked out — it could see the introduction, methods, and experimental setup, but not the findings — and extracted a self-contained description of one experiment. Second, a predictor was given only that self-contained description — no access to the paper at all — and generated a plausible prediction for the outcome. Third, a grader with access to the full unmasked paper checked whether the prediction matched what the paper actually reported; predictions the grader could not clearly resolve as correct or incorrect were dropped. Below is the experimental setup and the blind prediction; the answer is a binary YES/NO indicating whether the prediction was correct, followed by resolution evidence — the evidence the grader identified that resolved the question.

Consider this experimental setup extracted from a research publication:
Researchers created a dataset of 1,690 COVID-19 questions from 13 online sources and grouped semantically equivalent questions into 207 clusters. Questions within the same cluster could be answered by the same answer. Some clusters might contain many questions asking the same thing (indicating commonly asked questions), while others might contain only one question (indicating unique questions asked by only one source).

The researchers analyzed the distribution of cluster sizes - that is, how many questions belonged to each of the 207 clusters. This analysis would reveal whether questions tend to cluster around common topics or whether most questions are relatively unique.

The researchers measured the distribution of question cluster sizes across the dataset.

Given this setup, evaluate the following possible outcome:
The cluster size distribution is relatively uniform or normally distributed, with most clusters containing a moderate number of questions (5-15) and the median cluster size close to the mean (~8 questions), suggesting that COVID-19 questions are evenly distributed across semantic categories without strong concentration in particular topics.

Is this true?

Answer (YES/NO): NO